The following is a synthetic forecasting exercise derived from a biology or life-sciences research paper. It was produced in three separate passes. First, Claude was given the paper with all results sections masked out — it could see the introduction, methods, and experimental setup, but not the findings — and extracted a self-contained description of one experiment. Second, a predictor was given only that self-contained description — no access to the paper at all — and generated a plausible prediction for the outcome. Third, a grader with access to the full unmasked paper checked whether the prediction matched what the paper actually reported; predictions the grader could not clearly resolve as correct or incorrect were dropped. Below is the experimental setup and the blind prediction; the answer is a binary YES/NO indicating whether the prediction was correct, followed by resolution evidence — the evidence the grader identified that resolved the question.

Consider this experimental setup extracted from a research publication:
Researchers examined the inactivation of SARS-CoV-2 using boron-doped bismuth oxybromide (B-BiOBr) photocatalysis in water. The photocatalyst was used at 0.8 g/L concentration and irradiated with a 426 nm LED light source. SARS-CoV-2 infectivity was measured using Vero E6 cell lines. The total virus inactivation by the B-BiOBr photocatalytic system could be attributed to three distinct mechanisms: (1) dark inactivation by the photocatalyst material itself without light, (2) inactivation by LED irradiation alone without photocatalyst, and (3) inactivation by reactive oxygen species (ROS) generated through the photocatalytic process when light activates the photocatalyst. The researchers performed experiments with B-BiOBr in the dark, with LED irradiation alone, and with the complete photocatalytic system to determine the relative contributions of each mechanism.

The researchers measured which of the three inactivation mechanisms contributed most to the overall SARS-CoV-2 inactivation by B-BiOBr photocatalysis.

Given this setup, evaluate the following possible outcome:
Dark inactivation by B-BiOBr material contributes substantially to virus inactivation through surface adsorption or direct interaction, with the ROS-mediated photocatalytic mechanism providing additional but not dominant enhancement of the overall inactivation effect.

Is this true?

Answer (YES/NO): NO